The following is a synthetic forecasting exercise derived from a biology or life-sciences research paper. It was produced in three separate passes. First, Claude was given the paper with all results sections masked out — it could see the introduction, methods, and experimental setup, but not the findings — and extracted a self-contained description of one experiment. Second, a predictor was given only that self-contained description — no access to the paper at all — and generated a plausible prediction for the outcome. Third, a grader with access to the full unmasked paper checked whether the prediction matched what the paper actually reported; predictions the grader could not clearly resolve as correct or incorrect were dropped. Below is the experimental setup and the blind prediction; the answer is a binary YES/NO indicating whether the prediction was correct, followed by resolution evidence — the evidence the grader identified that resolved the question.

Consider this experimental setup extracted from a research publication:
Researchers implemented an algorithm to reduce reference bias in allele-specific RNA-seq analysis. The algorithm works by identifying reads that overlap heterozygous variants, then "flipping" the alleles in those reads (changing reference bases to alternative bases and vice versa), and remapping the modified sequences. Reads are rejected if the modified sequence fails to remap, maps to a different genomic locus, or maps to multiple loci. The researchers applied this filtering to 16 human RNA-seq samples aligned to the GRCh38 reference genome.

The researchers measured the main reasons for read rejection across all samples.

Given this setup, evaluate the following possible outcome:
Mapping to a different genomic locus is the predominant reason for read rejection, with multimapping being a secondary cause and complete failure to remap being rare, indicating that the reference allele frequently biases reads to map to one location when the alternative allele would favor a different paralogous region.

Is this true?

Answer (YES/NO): NO